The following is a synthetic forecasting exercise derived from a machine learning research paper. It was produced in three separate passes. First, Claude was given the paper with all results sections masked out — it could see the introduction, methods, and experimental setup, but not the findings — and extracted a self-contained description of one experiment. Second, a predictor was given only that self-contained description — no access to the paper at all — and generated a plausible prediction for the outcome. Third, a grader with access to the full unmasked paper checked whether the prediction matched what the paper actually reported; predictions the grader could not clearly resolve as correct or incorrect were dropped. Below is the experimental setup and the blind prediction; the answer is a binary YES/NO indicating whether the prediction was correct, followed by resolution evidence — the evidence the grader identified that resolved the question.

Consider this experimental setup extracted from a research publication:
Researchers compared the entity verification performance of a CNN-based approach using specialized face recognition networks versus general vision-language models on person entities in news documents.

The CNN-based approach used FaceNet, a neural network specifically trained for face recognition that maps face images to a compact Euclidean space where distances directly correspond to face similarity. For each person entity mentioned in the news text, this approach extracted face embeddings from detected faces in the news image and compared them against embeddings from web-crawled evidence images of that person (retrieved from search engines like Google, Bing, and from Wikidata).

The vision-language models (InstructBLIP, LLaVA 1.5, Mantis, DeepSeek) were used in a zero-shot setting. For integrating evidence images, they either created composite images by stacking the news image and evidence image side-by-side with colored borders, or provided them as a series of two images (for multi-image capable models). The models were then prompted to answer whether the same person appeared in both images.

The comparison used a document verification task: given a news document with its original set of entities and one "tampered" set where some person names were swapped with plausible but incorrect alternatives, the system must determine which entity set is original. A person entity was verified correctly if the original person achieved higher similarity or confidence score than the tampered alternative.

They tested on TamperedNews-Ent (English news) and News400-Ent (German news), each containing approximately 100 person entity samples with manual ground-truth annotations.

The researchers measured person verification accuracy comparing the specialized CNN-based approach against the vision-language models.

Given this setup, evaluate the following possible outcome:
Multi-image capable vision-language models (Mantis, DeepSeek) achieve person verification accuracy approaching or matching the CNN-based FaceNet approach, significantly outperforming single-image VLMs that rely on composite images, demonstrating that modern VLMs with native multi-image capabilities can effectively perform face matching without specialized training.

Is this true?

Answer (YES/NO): NO